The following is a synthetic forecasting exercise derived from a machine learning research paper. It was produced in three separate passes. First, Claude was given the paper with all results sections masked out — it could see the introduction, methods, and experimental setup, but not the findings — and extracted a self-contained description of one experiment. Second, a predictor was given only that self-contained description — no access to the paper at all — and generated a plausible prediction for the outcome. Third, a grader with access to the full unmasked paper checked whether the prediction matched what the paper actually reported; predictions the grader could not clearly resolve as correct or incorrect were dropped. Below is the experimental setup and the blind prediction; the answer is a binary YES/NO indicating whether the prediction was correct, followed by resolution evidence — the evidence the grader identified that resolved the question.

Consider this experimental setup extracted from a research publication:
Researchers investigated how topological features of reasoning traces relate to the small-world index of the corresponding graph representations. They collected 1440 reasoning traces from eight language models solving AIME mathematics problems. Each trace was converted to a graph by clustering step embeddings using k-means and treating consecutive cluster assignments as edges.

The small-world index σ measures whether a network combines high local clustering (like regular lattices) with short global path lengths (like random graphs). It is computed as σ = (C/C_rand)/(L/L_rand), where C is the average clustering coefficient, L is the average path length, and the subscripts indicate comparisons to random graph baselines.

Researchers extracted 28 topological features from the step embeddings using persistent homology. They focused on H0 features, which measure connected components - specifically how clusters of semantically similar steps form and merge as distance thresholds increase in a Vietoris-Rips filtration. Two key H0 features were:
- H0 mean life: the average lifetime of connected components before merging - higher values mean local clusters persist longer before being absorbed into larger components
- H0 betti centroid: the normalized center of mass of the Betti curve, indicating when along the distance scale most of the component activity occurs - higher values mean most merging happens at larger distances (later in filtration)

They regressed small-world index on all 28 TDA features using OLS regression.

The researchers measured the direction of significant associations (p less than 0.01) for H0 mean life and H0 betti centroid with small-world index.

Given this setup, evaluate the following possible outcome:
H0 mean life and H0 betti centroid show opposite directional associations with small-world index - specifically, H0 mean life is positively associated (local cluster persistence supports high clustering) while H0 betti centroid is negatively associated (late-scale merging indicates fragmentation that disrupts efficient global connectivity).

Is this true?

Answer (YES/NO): YES